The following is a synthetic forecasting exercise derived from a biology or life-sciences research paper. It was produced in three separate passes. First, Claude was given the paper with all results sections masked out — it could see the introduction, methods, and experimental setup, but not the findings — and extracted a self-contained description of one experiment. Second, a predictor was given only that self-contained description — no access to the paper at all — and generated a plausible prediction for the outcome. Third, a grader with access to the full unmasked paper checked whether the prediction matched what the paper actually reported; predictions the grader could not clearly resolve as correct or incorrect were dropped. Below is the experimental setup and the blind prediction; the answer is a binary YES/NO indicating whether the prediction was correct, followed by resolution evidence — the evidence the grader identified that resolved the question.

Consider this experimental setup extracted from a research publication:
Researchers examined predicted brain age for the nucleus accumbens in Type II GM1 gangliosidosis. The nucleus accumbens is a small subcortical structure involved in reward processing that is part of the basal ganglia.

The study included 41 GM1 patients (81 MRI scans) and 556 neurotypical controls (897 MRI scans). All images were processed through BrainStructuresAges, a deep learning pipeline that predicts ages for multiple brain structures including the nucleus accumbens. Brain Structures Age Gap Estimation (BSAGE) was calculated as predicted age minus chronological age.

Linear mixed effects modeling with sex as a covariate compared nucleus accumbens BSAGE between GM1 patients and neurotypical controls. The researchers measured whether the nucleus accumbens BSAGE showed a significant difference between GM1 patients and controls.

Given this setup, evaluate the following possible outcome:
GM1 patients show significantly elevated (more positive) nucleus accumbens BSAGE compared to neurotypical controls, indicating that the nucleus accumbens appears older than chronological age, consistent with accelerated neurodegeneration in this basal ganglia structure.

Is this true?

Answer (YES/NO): YES